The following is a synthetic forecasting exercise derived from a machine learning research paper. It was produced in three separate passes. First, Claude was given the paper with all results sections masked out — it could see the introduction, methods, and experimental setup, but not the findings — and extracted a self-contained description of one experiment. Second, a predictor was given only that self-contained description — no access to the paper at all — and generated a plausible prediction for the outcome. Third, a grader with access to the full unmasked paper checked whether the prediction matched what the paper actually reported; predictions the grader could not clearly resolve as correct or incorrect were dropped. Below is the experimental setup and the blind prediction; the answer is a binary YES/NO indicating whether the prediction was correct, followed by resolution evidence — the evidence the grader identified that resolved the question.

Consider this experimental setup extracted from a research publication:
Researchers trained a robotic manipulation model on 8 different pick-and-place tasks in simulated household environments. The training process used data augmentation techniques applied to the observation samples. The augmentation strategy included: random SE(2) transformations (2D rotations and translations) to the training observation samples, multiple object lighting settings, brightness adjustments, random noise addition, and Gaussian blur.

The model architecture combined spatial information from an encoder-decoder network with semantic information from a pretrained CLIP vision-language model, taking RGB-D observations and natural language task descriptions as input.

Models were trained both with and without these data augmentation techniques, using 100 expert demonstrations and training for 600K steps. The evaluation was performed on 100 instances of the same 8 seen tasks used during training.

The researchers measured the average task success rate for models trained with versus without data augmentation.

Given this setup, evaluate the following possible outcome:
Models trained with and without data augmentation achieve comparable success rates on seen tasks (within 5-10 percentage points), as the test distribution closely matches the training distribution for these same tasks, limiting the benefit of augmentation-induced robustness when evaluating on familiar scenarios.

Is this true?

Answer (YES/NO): NO